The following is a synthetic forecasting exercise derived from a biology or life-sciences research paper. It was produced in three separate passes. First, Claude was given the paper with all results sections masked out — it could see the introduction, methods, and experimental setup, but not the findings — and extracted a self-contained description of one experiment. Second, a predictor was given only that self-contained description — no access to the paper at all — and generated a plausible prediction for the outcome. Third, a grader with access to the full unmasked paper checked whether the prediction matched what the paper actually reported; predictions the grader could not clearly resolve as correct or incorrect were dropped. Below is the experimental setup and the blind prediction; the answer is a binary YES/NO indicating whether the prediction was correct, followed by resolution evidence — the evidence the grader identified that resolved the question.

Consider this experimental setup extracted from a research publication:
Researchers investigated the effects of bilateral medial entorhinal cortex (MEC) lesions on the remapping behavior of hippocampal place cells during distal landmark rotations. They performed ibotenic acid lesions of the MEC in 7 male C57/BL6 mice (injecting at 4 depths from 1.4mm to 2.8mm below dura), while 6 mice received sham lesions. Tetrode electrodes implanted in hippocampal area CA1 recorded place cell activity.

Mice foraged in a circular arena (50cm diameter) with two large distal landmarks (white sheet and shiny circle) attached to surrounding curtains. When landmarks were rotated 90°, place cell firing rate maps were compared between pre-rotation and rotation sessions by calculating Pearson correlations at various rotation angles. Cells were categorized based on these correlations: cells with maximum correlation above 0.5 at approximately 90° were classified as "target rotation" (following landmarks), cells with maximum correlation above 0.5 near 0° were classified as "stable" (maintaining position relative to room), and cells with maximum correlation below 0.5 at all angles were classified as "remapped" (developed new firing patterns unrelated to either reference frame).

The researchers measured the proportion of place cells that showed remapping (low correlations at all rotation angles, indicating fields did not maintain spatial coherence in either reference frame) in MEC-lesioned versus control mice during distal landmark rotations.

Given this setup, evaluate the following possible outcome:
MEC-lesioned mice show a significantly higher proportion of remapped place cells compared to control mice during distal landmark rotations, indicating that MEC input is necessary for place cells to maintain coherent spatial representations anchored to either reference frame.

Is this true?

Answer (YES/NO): NO